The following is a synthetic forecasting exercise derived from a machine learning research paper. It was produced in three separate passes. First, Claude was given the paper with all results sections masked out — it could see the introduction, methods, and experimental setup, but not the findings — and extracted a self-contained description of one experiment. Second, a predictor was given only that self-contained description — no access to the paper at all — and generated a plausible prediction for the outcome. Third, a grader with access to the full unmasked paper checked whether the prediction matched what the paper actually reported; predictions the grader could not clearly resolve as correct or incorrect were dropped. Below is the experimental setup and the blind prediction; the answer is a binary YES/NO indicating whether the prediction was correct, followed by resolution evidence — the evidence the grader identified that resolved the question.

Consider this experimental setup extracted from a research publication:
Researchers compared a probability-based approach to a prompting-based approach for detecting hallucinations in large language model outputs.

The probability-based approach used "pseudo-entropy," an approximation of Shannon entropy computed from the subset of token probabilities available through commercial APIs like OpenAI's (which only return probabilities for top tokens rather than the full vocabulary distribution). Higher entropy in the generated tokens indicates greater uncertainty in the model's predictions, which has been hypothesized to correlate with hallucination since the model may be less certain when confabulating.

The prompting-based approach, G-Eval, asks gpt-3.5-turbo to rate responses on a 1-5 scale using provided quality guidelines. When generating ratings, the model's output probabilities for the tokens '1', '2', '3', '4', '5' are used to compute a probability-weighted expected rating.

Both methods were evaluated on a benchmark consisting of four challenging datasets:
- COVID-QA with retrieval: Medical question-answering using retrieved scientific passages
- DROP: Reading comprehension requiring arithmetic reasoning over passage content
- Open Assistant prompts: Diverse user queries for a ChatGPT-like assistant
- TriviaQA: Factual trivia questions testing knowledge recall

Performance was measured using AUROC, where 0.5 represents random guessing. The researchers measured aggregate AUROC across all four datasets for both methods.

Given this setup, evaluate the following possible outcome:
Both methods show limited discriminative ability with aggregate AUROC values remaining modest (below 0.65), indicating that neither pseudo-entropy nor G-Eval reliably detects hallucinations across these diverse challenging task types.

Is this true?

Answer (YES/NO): YES